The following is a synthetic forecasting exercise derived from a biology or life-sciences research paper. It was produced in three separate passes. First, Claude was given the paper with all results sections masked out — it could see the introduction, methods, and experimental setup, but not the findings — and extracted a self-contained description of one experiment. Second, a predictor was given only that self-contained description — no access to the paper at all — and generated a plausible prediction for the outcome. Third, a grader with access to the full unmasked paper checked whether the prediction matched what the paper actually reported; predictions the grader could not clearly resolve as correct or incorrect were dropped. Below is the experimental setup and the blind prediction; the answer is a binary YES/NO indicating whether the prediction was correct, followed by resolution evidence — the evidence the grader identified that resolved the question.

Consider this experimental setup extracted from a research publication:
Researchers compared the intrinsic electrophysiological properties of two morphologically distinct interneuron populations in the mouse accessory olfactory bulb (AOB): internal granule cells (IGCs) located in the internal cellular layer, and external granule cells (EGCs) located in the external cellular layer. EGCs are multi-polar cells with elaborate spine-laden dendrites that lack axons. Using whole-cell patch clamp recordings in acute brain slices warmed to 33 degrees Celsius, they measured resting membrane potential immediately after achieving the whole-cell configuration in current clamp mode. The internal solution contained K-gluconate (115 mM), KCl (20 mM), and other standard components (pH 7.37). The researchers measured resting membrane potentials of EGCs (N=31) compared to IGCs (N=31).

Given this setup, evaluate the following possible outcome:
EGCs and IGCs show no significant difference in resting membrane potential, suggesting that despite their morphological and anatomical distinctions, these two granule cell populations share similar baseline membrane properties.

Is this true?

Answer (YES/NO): NO